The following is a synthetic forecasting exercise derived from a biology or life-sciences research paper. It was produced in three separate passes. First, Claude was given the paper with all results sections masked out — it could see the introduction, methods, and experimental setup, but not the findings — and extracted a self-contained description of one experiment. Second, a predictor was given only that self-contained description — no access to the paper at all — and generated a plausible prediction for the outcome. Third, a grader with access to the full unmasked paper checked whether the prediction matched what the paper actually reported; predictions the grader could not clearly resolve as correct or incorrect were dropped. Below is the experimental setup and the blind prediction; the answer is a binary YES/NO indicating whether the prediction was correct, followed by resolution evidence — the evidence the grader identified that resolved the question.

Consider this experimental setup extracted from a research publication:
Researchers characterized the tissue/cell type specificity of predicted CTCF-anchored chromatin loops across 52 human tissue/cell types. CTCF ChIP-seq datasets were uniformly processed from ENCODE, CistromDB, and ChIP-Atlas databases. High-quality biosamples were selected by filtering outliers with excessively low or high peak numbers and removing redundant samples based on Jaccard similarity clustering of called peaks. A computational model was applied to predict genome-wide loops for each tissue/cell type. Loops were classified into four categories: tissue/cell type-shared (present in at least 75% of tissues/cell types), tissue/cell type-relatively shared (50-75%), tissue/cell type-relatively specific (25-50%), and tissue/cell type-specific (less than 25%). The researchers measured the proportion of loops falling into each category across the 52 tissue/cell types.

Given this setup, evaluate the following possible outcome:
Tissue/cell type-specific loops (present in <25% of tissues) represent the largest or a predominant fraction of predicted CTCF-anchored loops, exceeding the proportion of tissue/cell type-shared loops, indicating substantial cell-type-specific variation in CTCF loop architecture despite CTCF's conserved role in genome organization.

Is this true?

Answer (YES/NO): YES